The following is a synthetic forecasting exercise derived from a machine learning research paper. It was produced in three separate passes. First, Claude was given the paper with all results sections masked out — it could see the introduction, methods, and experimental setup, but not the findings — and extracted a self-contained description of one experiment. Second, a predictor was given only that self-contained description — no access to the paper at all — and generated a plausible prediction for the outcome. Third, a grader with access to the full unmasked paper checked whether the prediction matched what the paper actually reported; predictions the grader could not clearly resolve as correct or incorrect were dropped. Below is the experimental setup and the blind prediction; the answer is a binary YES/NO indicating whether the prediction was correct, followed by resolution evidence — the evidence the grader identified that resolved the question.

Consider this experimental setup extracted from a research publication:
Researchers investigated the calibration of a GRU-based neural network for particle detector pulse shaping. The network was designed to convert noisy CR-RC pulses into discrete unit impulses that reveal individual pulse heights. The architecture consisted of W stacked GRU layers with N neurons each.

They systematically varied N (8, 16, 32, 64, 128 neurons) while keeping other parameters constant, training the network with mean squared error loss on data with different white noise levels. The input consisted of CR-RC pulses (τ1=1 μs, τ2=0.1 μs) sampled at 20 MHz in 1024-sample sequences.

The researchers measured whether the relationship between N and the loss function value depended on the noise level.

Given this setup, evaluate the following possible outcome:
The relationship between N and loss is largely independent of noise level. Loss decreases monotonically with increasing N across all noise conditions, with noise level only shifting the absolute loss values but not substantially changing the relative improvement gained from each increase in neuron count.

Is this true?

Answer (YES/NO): YES